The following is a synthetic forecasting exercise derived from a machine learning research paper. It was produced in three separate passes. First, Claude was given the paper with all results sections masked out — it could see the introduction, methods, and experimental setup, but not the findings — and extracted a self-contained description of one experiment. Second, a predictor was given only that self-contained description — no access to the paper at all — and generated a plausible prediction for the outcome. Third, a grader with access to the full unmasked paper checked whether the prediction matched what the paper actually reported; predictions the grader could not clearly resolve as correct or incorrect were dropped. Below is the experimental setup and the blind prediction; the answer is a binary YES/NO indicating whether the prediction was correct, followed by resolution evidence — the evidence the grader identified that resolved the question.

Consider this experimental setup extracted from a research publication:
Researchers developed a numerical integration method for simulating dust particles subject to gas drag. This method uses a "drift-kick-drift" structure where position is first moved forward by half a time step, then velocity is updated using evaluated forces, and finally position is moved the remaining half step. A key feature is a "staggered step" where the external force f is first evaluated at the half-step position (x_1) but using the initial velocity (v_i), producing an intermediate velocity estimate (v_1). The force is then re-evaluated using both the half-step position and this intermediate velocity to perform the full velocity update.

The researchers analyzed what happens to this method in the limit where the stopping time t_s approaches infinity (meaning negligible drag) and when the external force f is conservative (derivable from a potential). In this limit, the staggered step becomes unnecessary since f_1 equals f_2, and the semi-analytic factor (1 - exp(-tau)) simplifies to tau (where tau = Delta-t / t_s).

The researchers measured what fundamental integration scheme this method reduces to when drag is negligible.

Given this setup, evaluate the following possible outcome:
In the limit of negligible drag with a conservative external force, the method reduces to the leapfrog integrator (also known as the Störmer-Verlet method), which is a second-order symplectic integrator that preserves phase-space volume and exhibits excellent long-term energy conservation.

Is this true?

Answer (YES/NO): YES